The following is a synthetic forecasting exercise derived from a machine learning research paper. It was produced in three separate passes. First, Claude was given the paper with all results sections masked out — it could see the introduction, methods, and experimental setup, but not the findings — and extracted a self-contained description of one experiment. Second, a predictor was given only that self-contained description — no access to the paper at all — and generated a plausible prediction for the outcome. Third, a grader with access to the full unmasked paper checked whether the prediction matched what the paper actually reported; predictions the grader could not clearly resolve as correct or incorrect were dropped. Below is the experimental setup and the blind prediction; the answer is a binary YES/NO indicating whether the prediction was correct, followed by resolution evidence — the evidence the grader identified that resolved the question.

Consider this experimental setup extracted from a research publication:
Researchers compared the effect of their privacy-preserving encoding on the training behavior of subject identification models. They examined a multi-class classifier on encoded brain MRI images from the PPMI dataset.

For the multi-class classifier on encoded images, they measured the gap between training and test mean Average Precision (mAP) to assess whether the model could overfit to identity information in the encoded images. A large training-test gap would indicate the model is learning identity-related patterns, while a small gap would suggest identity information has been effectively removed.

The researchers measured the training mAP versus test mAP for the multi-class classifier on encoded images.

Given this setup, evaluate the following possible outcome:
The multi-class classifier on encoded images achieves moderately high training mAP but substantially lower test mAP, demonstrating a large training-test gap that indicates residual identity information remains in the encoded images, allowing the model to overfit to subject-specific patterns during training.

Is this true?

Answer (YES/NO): NO